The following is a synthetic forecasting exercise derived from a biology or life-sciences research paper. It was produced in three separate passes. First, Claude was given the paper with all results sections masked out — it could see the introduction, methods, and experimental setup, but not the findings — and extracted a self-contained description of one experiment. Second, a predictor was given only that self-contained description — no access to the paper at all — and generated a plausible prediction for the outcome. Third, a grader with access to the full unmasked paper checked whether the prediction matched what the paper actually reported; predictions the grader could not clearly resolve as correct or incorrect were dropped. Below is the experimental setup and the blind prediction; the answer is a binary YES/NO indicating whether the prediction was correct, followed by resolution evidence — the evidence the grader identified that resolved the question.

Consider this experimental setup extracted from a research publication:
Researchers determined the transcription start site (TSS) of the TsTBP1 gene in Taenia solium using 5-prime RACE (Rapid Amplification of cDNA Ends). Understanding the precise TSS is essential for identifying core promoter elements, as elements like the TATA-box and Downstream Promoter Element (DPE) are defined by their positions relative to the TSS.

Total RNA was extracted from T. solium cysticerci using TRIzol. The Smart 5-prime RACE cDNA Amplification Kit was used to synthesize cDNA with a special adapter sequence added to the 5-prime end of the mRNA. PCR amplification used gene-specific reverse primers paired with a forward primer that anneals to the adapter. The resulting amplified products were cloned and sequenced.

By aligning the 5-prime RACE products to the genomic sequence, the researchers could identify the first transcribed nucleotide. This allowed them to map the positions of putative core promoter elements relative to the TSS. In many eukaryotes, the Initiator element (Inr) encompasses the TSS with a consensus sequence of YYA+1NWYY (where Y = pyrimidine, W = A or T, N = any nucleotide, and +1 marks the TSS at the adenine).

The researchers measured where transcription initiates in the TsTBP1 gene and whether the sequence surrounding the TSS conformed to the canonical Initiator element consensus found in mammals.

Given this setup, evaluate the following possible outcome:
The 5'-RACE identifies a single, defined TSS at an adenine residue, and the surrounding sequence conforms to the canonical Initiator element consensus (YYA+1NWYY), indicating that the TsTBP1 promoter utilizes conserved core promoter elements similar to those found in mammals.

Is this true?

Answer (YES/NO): NO